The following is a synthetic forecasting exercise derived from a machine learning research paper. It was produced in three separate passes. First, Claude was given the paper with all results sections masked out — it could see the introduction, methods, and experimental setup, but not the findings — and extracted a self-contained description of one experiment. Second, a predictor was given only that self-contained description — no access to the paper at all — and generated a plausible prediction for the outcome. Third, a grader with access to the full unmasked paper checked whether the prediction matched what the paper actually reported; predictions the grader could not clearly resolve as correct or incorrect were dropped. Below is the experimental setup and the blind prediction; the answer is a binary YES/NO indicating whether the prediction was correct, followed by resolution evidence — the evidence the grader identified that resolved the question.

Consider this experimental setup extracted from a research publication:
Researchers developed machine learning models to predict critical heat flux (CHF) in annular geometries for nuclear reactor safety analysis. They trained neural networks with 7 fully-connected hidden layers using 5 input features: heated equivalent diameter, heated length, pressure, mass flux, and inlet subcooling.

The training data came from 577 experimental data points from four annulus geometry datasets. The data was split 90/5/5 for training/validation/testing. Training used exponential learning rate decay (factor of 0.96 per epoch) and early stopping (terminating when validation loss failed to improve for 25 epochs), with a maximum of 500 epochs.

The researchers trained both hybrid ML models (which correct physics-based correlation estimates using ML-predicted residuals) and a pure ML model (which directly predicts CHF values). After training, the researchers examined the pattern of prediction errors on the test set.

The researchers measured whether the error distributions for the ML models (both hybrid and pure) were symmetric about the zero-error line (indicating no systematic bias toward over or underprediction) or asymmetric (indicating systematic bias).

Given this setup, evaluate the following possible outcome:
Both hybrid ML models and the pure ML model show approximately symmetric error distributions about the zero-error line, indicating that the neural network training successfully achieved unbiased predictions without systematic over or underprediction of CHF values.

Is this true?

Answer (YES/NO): YES